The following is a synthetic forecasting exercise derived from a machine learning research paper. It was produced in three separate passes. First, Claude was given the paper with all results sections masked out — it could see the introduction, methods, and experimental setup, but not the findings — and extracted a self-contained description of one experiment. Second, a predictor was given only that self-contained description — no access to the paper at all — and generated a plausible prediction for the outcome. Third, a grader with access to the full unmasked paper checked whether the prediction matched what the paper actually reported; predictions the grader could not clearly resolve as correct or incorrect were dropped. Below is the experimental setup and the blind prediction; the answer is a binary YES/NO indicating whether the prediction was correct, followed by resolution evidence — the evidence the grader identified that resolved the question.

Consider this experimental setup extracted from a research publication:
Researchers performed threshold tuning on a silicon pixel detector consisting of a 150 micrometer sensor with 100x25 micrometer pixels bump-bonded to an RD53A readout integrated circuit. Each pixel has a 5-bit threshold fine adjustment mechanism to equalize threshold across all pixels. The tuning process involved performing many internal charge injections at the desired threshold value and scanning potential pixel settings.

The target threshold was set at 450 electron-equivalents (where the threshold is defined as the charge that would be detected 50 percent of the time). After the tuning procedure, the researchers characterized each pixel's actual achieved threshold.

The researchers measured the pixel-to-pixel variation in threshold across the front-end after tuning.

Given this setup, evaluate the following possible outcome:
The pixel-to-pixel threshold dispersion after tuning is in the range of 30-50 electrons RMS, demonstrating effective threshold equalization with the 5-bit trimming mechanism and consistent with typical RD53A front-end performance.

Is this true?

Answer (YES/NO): NO